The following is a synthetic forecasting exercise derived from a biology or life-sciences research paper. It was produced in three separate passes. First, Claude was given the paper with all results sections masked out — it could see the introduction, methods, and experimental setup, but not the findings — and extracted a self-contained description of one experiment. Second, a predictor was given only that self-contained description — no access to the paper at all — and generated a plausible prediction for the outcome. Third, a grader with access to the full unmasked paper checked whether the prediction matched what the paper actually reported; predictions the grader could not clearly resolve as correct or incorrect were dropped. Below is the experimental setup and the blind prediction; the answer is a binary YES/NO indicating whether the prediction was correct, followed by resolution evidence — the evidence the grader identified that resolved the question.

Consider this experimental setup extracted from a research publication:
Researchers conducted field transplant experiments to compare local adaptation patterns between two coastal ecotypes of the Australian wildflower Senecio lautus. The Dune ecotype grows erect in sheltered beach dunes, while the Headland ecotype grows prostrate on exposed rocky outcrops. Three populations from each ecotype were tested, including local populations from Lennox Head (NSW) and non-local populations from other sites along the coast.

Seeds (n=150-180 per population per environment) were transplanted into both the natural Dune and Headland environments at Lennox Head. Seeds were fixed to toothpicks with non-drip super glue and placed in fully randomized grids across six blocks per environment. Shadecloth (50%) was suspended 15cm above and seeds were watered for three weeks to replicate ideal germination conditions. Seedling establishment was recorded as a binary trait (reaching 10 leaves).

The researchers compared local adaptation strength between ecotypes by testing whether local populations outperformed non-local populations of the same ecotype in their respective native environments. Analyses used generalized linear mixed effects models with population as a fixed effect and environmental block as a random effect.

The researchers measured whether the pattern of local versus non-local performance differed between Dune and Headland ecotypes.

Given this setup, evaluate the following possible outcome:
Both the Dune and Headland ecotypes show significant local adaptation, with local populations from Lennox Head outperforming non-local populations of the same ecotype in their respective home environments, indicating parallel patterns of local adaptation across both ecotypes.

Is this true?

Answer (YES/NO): NO